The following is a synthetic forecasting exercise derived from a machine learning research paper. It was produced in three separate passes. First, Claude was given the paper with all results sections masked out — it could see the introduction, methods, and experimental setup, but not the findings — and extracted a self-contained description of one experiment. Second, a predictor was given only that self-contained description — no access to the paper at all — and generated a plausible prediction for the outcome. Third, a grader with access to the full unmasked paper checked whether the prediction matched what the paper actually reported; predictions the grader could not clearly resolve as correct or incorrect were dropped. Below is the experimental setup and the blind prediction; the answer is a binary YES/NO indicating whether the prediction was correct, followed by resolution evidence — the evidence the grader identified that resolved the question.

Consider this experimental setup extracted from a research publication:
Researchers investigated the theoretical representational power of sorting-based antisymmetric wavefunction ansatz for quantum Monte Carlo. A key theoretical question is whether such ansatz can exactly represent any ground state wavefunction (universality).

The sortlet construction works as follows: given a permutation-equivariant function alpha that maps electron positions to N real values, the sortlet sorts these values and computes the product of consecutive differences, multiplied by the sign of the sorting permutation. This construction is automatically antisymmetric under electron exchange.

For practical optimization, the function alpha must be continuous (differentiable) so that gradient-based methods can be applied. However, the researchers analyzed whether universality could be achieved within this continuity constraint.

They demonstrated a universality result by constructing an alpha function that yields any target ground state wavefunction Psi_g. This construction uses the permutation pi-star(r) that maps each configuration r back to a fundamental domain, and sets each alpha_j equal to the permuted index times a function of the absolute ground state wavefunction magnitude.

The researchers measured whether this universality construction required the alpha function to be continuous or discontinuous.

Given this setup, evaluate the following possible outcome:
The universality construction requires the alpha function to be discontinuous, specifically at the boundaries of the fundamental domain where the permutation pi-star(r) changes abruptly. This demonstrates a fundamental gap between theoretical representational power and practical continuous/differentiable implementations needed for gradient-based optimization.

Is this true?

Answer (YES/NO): YES